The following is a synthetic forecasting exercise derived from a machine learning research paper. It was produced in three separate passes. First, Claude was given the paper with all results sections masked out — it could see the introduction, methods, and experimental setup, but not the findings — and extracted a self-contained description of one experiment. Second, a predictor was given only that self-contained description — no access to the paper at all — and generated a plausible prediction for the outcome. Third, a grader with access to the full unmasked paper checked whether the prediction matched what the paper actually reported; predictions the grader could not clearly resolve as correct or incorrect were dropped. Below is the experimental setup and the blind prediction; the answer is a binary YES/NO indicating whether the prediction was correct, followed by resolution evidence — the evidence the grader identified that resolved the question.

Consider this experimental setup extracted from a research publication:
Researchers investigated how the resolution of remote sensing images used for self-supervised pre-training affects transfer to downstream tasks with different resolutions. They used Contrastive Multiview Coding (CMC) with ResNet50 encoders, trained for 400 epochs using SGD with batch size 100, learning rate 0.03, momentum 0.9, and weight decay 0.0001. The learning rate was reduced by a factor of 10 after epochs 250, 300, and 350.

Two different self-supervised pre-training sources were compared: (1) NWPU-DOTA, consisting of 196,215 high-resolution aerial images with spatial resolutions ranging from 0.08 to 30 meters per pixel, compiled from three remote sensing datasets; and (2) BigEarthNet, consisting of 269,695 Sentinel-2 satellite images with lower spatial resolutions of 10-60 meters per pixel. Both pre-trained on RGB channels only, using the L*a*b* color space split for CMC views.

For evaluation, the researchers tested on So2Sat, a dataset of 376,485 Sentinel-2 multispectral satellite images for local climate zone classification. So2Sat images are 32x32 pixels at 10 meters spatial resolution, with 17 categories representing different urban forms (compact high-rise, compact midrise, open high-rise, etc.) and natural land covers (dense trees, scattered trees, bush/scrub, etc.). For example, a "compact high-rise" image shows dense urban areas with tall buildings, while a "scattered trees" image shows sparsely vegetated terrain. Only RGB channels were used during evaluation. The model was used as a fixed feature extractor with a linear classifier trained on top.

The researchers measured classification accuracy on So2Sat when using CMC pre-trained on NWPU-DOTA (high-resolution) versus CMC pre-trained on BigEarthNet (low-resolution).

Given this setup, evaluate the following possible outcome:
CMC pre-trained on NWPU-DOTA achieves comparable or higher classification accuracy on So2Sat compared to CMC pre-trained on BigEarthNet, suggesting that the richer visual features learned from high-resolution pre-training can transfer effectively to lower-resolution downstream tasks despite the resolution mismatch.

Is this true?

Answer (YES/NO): NO